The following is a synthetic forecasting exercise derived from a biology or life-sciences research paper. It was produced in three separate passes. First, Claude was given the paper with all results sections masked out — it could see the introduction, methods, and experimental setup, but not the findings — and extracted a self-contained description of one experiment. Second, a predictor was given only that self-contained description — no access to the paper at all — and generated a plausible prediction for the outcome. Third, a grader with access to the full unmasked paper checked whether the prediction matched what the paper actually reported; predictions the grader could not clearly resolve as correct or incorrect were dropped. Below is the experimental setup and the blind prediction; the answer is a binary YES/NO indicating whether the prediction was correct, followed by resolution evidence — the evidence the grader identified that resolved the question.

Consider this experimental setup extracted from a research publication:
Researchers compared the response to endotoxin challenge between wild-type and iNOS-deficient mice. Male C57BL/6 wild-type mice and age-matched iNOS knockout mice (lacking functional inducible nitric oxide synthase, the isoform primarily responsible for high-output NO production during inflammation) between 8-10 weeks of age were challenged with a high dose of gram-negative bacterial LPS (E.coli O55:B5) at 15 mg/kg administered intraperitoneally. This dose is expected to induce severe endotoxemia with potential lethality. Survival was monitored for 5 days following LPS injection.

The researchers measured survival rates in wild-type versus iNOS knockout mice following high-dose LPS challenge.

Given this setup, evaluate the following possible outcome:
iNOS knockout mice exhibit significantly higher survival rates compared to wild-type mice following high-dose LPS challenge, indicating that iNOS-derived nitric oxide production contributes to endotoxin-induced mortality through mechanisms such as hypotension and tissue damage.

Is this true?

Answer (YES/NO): NO